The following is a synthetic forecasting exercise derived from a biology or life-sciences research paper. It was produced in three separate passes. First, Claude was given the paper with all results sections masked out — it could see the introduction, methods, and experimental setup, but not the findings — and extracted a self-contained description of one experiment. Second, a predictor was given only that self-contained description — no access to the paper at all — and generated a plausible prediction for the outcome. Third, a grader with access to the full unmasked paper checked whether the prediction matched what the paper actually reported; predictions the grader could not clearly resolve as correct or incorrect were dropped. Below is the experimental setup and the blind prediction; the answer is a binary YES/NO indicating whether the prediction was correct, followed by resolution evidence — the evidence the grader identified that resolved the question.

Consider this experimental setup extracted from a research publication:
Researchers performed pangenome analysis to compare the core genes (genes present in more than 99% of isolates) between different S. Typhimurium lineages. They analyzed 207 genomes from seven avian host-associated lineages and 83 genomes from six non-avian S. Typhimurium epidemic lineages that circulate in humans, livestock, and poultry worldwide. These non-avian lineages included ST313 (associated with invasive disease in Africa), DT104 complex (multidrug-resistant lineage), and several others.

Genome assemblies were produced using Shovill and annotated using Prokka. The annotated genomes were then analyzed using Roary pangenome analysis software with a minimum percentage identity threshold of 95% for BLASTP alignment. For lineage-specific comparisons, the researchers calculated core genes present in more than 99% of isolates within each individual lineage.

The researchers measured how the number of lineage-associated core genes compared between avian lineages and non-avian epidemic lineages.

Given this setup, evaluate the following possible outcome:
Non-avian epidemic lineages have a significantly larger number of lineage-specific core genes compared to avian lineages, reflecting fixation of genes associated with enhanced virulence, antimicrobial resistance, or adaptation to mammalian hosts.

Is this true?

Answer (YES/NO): NO